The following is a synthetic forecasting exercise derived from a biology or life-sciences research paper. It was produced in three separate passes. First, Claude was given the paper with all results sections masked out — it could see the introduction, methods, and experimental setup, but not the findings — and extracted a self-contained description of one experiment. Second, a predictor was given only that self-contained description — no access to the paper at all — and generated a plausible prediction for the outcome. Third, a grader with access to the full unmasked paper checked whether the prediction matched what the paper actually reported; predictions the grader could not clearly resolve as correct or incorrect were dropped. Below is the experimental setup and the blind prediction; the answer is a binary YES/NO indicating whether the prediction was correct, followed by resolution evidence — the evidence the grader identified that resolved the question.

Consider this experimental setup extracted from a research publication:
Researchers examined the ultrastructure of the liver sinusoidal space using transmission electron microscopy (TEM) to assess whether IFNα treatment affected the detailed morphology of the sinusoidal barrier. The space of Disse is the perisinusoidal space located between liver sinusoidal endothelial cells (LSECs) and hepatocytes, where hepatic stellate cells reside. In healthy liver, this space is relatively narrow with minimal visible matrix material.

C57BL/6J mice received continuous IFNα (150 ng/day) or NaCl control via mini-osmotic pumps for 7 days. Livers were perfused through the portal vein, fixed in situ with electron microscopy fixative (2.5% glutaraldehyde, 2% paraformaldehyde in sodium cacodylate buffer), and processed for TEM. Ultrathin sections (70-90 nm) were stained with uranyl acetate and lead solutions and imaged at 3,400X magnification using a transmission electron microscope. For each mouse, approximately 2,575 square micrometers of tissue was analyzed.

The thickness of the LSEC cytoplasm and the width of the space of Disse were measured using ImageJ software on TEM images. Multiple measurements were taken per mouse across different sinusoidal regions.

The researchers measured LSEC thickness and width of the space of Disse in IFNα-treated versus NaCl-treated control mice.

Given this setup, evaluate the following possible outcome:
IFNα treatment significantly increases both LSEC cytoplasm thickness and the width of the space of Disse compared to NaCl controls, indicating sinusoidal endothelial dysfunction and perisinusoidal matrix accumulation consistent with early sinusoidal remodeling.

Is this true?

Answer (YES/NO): NO